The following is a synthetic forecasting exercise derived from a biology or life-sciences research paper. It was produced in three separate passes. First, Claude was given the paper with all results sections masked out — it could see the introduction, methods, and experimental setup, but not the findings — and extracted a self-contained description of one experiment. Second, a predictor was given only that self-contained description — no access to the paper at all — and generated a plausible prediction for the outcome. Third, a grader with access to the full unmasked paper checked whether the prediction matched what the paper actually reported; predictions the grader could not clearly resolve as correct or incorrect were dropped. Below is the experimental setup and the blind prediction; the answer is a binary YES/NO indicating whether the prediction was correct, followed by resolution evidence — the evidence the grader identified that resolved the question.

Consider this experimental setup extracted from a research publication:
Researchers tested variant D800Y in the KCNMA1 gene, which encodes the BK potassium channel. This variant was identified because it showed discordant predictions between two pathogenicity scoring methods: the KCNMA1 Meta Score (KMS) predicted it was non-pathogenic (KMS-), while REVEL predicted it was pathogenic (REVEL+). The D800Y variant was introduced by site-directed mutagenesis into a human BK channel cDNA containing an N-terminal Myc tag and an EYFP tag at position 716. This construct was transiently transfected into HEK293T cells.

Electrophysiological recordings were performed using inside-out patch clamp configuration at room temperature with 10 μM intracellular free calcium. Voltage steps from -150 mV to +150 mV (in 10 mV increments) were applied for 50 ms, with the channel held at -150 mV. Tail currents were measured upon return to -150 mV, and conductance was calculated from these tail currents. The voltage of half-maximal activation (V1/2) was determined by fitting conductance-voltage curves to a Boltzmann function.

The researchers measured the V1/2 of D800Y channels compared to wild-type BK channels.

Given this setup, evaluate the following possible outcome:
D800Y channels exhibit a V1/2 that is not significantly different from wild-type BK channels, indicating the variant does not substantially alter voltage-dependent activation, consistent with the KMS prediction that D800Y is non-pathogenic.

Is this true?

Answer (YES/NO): YES